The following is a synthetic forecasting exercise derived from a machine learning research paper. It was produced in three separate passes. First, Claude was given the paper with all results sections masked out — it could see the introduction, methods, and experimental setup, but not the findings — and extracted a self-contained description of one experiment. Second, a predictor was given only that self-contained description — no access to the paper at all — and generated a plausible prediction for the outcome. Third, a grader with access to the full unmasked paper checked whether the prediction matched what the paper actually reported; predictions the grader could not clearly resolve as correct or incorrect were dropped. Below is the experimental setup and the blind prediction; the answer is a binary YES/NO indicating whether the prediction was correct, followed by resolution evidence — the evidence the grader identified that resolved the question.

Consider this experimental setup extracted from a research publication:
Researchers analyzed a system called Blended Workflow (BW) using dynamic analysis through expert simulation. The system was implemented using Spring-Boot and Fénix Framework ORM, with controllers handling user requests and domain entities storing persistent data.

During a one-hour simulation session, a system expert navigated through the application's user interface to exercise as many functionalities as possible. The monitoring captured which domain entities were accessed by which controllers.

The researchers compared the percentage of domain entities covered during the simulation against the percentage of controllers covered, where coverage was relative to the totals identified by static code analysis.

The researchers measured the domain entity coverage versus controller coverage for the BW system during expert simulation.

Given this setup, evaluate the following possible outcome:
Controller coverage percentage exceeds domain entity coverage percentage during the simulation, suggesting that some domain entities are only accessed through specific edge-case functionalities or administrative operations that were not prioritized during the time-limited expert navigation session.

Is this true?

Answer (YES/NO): NO